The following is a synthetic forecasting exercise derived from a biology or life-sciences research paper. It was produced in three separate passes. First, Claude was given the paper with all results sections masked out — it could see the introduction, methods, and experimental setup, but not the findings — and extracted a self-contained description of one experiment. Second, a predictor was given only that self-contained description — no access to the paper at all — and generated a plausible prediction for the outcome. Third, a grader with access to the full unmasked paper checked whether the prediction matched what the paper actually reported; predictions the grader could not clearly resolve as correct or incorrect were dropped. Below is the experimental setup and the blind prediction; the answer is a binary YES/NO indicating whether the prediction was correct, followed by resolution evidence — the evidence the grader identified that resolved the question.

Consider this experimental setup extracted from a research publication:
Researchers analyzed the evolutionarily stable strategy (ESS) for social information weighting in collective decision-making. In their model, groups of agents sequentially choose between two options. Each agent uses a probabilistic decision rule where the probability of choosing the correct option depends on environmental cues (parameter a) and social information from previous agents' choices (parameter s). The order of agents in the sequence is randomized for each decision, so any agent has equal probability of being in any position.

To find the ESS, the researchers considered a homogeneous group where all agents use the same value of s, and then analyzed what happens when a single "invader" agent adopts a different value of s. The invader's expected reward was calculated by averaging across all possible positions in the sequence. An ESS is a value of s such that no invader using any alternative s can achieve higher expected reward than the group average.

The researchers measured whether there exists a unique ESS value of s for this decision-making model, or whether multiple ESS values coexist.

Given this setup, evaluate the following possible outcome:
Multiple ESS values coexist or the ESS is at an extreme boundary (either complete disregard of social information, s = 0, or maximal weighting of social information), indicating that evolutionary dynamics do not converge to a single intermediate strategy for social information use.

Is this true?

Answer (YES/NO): NO